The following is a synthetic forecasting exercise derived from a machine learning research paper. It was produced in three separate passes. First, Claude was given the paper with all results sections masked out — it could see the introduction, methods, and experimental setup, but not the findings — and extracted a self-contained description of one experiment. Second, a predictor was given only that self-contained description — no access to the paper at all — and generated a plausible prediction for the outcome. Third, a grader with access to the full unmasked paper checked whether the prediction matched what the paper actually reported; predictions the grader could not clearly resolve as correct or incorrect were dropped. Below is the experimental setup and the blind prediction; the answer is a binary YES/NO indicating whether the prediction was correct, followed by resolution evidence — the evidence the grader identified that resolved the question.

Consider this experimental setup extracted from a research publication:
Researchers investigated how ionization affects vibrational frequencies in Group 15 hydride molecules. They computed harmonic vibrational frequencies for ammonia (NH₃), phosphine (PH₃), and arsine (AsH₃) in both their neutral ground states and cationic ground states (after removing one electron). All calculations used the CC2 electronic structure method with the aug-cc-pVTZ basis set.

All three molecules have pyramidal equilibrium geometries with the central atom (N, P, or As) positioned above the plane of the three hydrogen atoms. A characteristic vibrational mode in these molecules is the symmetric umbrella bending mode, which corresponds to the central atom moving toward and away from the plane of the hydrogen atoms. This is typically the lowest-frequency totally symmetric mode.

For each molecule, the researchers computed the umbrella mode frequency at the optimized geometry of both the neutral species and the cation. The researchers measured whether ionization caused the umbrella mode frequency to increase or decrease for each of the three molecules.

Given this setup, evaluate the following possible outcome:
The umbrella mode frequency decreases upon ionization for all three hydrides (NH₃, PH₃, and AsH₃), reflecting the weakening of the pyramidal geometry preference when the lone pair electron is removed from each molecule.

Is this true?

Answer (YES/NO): YES